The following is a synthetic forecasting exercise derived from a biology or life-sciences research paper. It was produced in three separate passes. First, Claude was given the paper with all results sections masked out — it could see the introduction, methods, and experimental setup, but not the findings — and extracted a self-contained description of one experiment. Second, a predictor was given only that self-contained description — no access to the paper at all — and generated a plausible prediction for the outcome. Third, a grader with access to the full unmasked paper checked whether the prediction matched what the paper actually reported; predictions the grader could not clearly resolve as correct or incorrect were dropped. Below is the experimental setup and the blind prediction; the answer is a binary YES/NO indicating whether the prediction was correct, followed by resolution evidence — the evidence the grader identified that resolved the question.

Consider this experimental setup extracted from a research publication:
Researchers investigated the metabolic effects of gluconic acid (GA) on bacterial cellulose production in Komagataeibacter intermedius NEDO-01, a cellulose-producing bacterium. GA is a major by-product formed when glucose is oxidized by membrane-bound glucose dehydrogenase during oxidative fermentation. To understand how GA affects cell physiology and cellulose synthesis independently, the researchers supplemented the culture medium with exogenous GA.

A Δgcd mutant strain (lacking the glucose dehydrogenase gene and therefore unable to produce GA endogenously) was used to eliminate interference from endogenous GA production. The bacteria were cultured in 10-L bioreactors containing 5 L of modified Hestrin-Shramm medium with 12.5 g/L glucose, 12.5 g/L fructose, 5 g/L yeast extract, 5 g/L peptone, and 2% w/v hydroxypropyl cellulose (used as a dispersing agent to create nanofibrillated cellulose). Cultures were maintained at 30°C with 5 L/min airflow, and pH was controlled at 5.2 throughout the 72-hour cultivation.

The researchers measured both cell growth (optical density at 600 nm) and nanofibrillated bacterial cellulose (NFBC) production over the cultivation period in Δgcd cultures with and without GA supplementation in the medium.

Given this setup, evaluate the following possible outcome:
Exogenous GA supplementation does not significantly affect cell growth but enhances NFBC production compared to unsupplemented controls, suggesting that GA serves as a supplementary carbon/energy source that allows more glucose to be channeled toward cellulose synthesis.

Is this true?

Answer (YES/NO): NO